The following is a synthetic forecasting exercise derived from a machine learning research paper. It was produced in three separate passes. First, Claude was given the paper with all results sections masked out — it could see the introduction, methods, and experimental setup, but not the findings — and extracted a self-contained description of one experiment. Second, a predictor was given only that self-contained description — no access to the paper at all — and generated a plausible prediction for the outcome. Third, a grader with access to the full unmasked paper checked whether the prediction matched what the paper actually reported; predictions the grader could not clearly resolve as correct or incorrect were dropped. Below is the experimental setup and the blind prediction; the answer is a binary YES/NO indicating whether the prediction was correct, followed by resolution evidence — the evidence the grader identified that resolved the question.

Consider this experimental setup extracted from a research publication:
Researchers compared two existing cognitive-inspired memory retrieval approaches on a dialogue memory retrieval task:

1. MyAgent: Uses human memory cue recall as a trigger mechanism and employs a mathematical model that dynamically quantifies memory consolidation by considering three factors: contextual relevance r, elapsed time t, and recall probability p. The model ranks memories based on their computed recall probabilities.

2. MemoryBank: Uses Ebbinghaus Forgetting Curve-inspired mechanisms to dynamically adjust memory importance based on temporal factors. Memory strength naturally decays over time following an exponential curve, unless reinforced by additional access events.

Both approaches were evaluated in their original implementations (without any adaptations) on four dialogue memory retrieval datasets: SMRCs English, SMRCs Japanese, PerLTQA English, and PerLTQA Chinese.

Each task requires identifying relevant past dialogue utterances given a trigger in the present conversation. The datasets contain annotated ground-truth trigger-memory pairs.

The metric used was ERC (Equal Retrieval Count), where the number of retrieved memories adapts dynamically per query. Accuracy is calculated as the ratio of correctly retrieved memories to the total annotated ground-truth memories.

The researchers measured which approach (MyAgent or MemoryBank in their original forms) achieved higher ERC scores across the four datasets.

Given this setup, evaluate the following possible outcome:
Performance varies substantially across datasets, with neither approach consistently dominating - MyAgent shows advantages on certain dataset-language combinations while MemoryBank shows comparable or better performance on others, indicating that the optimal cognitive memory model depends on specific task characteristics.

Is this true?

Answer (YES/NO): NO